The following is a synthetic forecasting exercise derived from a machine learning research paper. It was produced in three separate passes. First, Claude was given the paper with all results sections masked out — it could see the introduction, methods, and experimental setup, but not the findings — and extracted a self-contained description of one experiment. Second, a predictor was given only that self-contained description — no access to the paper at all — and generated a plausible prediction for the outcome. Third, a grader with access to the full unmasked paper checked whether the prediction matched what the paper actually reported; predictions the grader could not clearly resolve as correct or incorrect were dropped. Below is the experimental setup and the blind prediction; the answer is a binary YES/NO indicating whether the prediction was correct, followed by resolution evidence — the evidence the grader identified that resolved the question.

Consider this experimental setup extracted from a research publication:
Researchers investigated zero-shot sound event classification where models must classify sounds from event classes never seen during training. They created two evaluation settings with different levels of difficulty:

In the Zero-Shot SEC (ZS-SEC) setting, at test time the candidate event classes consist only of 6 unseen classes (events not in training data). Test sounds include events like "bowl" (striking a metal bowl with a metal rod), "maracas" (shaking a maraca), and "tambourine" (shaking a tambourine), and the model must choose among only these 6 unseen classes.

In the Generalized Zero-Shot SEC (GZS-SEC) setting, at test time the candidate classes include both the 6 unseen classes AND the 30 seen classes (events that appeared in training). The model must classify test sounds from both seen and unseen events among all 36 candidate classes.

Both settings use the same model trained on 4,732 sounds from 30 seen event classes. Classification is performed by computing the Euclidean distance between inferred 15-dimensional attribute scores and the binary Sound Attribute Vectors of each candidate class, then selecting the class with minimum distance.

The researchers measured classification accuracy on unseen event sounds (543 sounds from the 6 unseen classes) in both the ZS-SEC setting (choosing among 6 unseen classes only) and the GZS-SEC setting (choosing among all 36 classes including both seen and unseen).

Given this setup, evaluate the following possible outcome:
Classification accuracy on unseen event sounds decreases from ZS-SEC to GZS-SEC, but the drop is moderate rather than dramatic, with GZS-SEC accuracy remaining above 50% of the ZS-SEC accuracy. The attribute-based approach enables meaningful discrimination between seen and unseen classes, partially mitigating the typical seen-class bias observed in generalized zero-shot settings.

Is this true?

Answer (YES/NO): NO